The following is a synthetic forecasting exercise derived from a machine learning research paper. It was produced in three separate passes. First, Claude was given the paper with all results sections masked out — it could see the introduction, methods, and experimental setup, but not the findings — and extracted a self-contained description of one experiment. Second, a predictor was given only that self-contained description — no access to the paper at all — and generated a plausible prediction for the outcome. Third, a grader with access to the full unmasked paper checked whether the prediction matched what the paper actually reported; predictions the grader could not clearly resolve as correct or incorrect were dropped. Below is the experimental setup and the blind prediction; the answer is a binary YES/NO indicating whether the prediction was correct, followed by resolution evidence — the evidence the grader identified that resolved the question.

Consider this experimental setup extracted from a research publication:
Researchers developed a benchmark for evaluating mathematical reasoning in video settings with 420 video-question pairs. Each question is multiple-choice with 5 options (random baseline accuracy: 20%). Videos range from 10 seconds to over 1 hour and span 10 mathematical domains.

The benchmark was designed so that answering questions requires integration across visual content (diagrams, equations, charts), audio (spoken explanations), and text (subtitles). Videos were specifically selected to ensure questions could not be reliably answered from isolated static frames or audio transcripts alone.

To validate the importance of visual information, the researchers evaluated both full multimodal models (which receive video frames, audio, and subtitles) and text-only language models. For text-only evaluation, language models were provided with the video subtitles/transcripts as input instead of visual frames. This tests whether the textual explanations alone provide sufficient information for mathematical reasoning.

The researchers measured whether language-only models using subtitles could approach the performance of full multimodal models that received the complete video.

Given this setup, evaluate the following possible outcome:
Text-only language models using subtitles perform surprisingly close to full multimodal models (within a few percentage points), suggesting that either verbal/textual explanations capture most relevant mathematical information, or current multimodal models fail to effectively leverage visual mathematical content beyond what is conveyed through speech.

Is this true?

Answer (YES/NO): NO